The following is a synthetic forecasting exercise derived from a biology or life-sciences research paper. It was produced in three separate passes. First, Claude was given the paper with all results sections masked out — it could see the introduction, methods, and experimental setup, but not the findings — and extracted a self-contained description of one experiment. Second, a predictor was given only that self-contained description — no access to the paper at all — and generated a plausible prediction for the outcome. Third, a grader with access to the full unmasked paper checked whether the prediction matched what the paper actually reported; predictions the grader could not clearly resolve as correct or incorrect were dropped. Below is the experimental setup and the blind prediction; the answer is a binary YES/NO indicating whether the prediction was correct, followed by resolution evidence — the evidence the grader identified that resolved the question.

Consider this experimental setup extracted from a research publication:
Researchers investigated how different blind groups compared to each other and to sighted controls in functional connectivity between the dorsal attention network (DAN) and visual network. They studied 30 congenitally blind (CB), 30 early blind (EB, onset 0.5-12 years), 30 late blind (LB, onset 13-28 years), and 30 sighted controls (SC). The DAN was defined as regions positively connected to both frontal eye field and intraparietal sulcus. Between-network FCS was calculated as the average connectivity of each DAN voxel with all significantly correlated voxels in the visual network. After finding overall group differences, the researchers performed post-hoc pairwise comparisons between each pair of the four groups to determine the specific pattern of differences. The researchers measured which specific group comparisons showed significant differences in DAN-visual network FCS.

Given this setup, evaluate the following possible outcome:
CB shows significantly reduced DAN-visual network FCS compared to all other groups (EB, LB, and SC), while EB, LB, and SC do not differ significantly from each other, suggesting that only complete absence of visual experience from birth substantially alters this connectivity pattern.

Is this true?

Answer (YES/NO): NO